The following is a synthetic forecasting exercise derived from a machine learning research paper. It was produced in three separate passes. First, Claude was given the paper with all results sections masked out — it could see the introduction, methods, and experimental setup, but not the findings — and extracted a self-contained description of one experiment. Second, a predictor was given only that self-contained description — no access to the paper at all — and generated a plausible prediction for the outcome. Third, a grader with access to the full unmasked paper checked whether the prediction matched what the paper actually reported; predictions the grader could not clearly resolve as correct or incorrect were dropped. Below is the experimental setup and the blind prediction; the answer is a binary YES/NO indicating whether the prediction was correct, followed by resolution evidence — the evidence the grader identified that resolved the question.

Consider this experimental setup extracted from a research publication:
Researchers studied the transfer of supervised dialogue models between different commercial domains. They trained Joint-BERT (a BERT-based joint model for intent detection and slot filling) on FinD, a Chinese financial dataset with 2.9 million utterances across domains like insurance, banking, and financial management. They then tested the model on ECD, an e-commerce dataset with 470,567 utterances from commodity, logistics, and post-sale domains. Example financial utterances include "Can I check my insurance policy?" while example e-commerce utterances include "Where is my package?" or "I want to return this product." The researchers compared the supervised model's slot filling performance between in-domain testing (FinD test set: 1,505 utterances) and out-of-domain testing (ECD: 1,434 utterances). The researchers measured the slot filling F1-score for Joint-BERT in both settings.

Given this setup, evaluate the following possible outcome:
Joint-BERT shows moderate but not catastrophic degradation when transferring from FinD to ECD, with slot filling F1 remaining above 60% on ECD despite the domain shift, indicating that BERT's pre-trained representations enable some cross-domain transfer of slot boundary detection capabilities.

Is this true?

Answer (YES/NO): NO